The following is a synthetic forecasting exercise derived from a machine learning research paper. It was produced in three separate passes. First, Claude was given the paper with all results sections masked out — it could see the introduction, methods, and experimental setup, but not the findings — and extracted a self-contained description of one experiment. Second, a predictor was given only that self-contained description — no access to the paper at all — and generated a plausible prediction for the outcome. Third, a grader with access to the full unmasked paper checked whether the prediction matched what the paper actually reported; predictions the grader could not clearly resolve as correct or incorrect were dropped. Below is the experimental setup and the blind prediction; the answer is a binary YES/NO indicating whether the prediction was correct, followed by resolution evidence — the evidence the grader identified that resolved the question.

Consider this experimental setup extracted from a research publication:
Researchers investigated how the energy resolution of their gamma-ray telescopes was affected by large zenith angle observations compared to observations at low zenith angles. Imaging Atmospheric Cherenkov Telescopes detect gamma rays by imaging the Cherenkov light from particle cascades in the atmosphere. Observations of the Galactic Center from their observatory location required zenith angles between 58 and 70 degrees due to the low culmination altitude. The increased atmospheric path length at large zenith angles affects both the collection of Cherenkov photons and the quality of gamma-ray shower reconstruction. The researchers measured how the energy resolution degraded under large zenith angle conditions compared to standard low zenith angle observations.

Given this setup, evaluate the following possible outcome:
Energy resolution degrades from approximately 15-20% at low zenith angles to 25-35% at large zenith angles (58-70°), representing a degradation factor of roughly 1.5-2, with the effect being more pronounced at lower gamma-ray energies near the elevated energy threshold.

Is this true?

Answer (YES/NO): NO